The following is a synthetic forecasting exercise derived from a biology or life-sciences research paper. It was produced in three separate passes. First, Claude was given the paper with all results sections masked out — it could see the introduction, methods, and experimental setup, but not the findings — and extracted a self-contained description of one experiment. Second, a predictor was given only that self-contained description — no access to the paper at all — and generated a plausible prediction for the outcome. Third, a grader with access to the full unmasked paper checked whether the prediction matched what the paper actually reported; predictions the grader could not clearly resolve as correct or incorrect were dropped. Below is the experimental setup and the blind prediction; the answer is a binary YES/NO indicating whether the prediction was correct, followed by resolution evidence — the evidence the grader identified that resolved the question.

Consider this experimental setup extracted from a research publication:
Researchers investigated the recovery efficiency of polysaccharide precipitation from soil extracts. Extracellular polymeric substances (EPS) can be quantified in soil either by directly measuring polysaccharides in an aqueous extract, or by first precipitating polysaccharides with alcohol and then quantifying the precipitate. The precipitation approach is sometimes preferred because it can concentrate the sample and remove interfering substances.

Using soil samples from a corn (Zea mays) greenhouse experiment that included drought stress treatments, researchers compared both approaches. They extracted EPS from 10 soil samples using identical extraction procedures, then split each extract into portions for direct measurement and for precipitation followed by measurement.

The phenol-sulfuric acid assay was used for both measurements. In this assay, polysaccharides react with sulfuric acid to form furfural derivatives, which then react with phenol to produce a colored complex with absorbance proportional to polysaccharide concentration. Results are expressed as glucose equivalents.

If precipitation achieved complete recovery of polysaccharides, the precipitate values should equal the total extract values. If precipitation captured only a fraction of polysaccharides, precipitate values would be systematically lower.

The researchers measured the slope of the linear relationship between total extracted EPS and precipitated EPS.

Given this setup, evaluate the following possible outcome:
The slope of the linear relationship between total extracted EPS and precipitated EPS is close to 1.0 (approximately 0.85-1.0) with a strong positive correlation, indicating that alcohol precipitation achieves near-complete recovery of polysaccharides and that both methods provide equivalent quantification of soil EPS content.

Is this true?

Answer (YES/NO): NO